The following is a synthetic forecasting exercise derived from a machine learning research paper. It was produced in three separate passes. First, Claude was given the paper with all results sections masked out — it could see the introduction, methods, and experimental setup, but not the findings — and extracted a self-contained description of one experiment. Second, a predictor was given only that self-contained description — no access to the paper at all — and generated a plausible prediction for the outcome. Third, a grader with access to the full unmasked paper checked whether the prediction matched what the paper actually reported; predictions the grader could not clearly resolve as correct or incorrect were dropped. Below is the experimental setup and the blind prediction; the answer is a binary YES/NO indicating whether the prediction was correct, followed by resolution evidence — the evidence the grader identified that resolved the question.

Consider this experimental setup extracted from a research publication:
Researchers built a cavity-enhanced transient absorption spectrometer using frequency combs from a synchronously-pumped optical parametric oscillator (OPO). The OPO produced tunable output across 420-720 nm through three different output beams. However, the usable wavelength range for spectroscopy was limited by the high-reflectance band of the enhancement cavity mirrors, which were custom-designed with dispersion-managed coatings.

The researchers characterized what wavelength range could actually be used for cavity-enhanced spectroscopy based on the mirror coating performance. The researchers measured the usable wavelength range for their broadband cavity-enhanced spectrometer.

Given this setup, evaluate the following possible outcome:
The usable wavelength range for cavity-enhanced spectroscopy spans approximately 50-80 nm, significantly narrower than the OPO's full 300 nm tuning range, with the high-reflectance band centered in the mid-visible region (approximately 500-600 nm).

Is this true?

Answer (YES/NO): NO